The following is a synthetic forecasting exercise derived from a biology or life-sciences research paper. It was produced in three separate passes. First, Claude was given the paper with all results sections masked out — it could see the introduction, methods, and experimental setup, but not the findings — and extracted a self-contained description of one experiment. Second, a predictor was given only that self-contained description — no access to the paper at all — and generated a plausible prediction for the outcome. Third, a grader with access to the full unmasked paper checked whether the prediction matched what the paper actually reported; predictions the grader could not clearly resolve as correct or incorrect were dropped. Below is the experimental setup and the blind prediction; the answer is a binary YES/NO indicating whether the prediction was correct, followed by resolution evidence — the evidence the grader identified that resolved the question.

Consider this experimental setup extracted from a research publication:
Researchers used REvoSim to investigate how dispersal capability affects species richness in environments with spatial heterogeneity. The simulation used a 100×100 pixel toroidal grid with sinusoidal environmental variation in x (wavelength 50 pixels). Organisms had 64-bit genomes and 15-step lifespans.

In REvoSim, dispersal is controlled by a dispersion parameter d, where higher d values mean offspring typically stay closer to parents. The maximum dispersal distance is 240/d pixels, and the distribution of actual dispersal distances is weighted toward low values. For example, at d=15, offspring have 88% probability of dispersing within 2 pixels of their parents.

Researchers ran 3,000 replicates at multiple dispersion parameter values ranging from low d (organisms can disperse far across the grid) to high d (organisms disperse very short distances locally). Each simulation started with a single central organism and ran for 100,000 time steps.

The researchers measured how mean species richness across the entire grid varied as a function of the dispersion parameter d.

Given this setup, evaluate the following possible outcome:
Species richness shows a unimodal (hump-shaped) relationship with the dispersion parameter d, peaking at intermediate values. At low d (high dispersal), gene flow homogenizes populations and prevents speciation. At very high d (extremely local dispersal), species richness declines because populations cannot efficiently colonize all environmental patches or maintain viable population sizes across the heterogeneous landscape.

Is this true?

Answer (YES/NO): YES